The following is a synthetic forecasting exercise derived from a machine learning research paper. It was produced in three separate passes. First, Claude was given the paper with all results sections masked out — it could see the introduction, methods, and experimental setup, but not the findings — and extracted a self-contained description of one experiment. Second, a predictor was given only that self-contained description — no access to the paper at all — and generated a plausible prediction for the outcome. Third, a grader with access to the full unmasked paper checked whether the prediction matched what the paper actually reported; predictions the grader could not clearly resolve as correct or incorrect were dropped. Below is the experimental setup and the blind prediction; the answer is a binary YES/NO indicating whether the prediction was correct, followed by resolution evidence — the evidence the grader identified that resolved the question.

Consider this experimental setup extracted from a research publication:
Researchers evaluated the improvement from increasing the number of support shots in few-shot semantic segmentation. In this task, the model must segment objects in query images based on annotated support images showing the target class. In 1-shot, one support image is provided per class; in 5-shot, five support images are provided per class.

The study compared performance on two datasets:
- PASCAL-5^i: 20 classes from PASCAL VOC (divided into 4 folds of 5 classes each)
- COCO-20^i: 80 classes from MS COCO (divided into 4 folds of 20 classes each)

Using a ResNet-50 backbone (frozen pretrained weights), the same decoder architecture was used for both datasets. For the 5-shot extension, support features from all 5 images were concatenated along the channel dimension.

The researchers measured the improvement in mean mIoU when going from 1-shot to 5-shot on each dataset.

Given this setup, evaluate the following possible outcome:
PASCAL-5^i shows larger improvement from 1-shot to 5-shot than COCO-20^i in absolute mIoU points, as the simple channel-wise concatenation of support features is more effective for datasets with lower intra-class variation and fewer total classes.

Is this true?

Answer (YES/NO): NO